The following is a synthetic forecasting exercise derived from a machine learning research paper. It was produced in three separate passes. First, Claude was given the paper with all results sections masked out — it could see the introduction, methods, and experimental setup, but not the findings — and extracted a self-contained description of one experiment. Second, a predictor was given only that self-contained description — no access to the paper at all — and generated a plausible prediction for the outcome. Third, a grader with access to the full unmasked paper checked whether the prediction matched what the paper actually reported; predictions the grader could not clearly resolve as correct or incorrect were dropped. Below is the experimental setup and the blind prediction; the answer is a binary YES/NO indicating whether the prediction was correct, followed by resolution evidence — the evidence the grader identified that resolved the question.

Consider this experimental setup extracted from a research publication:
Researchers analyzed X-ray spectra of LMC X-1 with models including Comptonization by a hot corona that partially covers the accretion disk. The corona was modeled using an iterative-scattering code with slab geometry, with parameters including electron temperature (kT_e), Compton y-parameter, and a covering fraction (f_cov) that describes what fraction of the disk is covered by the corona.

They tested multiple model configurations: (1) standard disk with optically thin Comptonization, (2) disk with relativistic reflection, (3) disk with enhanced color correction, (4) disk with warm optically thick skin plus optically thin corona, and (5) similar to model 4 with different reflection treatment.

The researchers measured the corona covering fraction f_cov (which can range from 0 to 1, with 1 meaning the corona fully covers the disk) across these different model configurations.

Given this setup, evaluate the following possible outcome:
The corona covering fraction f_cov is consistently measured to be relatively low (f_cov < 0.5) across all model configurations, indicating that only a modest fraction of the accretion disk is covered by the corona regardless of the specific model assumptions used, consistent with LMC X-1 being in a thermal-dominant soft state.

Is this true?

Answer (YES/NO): NO